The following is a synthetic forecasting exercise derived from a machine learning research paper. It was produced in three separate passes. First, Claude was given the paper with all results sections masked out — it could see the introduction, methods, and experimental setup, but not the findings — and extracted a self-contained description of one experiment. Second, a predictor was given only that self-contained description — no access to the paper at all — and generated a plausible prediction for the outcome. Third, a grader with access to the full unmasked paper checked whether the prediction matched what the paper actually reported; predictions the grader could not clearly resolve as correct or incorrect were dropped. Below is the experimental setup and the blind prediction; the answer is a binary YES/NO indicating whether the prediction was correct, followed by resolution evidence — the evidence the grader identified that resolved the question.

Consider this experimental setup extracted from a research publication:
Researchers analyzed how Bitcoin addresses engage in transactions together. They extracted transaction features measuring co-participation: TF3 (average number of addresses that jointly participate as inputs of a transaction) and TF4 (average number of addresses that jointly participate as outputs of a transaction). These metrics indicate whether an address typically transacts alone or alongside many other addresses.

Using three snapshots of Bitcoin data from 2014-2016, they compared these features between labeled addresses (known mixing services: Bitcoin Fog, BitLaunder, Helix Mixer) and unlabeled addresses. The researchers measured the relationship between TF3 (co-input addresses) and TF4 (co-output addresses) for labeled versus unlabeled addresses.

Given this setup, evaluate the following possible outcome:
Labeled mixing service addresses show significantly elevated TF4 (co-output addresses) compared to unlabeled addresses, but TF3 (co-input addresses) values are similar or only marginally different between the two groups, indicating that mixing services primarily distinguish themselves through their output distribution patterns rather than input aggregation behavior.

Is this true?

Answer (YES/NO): NO